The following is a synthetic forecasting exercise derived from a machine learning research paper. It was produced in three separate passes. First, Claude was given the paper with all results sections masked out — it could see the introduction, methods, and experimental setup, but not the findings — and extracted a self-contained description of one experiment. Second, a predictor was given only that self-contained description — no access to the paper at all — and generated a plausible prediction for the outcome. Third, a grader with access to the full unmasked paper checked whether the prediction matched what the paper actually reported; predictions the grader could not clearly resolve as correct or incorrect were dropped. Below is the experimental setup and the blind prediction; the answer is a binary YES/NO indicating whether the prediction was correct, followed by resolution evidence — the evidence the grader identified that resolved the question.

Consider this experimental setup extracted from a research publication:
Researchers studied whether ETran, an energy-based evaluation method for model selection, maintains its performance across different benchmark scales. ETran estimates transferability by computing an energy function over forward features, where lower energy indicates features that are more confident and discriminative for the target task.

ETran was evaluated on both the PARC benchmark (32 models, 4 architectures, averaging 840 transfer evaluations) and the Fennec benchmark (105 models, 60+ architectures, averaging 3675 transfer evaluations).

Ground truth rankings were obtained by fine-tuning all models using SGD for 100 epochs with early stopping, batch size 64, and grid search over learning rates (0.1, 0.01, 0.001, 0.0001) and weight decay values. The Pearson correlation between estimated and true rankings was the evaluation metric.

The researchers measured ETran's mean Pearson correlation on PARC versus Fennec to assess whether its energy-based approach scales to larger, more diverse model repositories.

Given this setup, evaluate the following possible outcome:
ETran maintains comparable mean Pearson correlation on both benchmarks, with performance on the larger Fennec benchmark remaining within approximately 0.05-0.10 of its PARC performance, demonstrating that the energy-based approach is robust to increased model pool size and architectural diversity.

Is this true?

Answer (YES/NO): NO